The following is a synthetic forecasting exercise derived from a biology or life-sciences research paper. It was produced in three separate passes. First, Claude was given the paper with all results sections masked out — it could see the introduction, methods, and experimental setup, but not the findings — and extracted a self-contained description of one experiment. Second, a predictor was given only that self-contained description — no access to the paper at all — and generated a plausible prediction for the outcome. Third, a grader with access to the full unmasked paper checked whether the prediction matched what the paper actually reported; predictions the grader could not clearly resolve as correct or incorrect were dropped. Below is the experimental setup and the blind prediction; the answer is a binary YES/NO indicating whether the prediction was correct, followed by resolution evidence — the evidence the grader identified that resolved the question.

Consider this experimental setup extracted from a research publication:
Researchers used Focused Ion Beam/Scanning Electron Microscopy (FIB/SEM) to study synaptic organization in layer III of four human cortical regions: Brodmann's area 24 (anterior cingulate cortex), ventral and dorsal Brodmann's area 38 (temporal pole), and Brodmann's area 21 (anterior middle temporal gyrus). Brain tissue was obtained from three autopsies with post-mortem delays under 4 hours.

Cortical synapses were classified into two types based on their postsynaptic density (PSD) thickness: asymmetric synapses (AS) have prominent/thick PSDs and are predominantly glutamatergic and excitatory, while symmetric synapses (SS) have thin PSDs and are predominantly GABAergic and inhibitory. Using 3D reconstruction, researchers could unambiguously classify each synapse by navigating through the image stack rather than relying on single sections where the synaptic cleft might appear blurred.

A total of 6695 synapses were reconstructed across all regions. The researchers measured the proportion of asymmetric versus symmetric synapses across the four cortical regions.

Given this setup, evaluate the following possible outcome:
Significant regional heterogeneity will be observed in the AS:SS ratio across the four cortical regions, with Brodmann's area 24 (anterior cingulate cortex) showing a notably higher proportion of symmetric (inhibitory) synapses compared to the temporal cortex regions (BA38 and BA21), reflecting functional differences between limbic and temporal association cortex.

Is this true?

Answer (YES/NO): NO